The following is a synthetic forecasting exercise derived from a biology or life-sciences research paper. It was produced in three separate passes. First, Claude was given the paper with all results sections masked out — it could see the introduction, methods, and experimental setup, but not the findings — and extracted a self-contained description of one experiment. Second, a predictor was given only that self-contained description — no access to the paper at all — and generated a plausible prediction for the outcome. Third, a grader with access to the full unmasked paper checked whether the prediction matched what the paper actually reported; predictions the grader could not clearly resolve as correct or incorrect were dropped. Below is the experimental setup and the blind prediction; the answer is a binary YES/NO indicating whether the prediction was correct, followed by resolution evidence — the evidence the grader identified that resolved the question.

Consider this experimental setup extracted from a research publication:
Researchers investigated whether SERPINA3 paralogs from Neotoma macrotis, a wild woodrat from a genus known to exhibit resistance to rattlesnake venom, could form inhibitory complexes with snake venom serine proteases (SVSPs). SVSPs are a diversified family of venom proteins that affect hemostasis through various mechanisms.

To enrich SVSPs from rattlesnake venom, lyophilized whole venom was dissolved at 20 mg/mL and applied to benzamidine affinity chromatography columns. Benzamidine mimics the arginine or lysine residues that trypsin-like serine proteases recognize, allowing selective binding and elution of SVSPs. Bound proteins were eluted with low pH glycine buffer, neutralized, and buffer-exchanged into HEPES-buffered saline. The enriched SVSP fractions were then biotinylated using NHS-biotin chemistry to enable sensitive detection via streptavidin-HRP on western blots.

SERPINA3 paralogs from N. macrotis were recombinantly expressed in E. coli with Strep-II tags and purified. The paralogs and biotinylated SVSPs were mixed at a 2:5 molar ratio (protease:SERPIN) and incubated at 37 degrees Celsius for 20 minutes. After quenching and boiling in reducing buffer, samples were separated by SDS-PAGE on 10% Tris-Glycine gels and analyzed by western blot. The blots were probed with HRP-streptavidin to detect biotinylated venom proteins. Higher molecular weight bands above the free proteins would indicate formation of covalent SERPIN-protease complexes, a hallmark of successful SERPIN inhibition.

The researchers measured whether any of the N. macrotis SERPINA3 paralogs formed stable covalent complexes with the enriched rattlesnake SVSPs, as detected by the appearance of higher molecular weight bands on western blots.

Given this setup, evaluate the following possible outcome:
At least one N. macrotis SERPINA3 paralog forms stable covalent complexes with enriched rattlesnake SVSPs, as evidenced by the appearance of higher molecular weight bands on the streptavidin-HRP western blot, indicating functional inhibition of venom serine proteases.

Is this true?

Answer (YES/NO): YES